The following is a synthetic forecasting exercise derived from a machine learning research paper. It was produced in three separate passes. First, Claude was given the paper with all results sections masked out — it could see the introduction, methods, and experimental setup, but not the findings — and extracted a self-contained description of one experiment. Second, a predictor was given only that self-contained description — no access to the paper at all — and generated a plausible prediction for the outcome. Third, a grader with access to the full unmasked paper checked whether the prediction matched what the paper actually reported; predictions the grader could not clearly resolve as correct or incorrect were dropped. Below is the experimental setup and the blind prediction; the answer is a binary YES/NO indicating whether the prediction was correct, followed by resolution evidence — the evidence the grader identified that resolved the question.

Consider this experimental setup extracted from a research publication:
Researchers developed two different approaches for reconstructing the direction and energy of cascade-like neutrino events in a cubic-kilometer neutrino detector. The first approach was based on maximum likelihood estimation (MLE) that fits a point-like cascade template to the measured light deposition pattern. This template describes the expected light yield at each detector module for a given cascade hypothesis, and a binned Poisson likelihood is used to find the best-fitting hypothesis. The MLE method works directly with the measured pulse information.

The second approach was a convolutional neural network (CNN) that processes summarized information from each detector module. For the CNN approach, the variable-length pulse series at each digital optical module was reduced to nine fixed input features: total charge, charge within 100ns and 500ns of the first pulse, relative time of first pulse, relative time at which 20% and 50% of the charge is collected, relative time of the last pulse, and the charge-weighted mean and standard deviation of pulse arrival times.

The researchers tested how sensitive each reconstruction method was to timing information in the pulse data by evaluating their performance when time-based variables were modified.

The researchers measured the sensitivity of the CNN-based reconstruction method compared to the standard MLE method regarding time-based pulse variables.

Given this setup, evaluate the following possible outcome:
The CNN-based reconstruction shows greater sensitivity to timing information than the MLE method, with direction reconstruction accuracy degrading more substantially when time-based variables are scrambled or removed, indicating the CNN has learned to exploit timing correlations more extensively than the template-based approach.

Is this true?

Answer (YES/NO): NO